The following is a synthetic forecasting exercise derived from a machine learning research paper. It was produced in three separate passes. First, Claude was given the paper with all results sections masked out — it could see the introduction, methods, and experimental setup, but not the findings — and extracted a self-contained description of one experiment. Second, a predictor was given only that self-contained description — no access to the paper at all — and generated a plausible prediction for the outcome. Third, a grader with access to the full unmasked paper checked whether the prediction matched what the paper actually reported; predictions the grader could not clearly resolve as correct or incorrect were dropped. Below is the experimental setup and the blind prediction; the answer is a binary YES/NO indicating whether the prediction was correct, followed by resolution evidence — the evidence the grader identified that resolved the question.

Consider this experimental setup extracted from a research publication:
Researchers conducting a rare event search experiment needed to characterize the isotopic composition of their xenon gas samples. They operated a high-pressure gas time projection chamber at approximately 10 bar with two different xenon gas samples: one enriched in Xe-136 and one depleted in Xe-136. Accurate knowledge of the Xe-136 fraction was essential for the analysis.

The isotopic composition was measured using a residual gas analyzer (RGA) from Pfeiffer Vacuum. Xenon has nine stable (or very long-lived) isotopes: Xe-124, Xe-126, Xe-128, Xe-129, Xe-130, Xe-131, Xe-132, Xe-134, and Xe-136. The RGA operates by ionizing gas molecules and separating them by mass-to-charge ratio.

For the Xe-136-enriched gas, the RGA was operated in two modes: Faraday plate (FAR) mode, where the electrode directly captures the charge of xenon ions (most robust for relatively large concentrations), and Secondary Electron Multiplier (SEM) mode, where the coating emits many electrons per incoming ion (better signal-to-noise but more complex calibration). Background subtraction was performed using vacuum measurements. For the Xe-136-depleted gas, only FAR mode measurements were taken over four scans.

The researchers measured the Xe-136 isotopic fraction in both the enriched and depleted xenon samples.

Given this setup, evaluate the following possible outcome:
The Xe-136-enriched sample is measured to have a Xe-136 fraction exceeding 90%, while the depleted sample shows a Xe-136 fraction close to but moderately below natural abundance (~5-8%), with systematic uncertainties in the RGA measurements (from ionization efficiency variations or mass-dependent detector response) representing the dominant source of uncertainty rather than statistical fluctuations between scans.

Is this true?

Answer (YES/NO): NO